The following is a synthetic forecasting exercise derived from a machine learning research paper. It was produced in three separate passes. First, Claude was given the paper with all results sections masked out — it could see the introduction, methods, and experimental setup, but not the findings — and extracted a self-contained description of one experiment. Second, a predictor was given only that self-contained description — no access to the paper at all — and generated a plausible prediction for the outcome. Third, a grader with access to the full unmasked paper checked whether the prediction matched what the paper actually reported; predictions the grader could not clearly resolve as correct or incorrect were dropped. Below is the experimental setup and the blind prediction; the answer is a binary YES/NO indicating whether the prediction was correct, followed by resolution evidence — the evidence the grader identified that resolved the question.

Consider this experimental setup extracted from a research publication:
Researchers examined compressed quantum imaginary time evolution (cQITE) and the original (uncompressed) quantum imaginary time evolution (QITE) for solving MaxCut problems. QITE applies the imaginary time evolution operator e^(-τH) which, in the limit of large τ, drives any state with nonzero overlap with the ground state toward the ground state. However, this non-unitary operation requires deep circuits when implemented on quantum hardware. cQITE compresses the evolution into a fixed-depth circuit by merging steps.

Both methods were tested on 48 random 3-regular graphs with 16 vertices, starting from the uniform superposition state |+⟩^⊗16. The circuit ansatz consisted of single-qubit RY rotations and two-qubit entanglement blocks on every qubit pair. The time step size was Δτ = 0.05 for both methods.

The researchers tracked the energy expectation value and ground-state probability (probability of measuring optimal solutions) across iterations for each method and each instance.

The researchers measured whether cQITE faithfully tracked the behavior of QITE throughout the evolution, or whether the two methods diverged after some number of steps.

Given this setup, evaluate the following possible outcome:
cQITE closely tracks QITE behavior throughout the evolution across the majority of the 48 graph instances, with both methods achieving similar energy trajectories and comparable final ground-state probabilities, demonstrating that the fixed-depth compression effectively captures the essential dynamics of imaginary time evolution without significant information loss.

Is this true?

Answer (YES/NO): NO